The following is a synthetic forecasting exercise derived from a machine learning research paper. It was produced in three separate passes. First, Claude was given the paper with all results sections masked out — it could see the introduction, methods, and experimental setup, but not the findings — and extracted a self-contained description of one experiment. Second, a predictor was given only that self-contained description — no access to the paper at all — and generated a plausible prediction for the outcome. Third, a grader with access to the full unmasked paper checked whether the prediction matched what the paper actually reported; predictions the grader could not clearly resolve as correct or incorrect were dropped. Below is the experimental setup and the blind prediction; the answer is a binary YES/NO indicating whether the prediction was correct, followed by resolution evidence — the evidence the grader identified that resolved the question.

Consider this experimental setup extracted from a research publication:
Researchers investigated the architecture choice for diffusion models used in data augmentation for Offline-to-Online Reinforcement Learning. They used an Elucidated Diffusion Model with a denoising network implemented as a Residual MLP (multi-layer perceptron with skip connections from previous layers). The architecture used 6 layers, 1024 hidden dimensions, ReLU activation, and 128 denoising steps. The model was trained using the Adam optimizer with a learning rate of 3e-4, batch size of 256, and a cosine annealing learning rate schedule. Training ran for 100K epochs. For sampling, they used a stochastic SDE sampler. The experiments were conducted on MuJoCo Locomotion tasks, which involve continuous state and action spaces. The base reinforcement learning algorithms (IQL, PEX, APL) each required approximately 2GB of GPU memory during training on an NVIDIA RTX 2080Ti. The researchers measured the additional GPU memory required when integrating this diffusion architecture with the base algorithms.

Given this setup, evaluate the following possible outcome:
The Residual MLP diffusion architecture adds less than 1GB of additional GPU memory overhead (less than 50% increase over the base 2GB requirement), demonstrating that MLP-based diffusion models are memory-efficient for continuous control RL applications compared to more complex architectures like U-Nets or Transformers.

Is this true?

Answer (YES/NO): NO